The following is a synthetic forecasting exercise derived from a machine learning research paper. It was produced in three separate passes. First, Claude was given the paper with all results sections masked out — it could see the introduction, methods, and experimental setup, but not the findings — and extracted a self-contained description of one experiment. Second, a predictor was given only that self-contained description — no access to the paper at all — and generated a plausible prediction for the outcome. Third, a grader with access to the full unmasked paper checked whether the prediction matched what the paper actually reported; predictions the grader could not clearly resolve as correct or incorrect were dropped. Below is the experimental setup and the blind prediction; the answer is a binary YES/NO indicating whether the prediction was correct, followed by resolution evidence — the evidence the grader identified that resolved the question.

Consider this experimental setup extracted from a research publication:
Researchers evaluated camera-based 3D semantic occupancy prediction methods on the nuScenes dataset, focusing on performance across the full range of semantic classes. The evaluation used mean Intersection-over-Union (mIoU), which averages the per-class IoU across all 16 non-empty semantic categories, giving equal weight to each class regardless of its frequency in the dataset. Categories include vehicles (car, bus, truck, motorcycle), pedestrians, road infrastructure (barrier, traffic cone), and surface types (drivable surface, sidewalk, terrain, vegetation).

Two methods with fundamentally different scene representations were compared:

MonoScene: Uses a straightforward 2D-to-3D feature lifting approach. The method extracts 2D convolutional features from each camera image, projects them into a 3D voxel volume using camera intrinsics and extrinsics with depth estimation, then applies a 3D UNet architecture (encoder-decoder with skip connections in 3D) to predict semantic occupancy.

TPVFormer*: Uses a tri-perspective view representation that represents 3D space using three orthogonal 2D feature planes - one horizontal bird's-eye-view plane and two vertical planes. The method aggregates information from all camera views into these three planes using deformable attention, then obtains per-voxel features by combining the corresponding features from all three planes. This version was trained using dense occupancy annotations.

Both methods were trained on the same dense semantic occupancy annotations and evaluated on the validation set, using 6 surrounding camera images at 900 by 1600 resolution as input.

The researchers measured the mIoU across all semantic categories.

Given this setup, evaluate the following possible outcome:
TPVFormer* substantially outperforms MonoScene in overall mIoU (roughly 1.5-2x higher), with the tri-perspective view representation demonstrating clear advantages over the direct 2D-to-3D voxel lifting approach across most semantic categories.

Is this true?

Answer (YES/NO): NO